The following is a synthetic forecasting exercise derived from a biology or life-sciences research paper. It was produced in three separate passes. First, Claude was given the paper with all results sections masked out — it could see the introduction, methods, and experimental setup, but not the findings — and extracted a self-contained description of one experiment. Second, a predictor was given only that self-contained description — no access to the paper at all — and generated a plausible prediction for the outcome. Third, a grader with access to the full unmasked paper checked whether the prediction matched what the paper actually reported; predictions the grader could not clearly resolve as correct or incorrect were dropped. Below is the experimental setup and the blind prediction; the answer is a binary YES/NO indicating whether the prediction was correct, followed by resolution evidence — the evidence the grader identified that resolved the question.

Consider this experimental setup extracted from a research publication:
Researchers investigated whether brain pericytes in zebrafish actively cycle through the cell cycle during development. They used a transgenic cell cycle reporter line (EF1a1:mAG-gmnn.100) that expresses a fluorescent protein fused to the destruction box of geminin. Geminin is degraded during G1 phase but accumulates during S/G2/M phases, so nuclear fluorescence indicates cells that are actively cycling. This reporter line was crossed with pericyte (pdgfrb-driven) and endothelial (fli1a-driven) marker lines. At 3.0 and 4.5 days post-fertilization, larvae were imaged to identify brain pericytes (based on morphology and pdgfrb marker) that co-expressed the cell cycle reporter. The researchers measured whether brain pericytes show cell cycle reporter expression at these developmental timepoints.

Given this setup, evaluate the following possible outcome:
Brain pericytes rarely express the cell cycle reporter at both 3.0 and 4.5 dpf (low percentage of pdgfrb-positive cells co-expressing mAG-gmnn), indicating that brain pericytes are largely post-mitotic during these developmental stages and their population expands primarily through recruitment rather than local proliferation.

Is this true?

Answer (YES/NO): NO